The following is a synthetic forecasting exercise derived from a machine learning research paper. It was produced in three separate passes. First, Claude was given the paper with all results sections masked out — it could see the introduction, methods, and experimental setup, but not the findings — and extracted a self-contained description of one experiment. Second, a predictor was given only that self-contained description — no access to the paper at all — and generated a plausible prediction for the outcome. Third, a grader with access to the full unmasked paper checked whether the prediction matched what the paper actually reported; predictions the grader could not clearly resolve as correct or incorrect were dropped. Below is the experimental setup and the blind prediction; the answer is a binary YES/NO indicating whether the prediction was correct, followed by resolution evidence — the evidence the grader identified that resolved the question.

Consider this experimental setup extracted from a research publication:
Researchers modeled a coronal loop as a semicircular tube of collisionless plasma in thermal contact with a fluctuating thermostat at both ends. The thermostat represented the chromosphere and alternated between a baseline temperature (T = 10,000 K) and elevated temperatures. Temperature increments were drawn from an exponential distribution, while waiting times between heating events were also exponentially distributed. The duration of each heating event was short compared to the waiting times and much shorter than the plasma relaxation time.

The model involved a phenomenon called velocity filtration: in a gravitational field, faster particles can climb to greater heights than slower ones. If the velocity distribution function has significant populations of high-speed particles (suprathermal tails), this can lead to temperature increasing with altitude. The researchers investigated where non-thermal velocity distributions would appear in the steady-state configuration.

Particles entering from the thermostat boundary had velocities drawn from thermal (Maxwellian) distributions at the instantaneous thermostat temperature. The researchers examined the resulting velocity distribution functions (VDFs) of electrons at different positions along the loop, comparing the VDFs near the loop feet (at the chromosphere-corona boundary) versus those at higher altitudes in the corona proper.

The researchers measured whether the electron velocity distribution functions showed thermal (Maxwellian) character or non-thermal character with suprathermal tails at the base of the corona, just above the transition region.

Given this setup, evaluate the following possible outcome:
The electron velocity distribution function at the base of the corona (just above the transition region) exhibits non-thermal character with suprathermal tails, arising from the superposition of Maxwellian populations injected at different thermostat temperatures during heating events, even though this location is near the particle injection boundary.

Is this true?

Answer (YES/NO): YES